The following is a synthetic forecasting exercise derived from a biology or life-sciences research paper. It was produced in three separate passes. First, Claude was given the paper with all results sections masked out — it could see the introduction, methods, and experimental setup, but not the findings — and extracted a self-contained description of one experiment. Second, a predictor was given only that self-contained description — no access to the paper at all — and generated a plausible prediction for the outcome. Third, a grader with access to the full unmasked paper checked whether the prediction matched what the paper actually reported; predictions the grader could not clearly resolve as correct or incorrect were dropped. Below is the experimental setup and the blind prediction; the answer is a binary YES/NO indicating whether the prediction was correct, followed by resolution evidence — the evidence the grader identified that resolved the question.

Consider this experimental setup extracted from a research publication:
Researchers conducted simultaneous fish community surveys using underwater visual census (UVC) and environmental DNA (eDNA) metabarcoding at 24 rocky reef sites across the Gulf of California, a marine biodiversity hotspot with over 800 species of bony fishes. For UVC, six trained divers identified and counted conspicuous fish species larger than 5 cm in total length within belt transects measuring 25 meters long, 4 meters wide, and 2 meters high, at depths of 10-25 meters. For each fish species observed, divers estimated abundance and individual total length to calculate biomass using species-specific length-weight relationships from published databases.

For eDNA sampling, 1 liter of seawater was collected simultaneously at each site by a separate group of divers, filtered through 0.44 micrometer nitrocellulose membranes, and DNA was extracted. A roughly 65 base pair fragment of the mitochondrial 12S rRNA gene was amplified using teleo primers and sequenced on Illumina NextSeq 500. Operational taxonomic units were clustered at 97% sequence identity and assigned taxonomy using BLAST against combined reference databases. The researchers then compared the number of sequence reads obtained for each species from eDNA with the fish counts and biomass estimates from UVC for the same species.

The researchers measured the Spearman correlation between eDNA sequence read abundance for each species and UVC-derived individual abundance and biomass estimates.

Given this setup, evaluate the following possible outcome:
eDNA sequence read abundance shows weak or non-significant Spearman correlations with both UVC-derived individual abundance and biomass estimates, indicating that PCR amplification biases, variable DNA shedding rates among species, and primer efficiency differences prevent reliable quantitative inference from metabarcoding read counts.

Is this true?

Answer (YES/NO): YES